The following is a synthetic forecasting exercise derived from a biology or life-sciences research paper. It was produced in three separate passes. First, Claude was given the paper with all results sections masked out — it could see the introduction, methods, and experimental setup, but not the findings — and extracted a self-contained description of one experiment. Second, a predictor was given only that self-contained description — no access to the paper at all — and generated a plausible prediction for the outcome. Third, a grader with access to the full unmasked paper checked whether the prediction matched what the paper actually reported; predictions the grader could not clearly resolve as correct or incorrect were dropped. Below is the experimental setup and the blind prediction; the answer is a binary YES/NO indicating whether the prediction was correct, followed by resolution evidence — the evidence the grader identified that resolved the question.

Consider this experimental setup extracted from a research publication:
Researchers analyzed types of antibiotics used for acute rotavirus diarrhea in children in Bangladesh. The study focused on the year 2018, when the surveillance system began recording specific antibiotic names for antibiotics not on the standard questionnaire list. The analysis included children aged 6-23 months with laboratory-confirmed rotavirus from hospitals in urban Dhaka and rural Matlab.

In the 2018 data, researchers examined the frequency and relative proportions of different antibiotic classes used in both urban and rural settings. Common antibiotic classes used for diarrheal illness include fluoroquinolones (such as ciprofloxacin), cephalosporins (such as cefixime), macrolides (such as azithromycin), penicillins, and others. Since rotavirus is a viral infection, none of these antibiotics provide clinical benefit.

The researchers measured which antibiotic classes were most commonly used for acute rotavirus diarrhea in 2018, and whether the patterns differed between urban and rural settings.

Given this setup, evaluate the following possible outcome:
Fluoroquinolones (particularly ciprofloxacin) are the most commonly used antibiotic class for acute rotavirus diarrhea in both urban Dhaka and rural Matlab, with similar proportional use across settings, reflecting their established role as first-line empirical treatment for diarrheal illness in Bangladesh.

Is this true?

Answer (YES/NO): NO